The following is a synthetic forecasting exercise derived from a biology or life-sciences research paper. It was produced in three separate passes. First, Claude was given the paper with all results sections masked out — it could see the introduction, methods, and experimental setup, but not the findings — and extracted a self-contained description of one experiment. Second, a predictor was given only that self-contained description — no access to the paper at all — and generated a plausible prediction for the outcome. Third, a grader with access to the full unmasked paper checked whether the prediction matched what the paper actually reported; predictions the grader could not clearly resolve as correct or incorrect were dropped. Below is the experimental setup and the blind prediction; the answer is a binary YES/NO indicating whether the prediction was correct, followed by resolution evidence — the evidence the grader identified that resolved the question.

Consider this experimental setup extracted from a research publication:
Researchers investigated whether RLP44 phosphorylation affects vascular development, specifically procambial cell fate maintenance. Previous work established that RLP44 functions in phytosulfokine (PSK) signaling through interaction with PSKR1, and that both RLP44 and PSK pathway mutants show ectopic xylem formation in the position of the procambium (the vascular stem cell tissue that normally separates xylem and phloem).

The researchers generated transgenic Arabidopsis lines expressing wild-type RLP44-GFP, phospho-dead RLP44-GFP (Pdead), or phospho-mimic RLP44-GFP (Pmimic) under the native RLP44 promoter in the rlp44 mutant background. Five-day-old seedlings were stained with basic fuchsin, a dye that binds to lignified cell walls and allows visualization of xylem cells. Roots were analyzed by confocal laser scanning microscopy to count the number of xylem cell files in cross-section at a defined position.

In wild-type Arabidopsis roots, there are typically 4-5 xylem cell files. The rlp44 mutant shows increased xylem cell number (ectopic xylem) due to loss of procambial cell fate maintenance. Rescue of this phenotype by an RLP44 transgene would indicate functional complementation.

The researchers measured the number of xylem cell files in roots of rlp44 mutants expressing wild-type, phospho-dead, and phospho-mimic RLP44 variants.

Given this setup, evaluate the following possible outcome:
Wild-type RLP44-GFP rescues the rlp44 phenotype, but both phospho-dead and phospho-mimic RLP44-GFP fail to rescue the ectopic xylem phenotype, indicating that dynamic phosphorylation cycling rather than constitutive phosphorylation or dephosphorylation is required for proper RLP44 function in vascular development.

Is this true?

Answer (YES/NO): NO